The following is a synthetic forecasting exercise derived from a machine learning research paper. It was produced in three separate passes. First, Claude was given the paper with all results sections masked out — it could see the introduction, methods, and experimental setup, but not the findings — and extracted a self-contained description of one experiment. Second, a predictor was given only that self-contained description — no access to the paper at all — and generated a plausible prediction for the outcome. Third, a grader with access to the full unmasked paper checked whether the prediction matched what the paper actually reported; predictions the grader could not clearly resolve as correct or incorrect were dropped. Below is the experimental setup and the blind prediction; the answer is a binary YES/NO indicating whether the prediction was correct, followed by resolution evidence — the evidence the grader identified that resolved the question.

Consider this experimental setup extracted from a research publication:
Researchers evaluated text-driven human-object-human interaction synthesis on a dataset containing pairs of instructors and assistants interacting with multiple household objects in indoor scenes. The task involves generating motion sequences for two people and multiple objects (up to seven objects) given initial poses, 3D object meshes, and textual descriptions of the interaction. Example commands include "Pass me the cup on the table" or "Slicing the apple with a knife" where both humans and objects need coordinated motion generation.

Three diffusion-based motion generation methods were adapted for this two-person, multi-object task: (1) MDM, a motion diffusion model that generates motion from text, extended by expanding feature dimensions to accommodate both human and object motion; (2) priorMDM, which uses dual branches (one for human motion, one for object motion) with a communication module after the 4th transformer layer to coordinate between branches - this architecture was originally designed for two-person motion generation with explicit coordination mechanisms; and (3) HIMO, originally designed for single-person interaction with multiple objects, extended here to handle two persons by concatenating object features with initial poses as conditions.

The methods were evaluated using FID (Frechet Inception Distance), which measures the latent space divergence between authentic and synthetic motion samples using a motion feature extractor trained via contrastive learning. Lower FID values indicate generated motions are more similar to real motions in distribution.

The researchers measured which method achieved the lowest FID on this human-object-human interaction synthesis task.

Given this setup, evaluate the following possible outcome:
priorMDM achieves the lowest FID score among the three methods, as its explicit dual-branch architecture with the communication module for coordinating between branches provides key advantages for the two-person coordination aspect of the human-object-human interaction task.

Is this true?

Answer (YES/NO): NO